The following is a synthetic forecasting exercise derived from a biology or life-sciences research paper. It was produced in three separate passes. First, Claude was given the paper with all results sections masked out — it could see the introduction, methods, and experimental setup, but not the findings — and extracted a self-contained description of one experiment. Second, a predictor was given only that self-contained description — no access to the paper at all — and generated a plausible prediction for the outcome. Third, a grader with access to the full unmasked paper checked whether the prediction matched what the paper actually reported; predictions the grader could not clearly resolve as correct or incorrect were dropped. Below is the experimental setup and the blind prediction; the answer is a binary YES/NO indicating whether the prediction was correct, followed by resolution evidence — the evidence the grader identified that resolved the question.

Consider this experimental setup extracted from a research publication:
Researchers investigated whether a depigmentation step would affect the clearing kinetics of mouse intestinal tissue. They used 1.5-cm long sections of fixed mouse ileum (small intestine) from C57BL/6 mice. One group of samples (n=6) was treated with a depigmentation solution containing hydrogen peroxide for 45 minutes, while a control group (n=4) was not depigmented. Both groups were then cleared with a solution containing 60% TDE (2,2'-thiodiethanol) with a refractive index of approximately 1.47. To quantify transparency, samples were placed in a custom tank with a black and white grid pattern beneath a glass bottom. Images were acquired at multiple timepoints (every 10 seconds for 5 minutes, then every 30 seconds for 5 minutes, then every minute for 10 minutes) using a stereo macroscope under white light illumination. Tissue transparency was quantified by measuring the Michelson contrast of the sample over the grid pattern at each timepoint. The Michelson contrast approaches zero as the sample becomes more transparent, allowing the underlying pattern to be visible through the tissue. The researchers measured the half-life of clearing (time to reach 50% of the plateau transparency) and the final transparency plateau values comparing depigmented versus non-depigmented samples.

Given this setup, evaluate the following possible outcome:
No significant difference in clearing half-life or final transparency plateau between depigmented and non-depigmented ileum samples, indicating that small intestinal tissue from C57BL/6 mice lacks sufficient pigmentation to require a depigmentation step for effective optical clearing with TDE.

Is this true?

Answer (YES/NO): NO